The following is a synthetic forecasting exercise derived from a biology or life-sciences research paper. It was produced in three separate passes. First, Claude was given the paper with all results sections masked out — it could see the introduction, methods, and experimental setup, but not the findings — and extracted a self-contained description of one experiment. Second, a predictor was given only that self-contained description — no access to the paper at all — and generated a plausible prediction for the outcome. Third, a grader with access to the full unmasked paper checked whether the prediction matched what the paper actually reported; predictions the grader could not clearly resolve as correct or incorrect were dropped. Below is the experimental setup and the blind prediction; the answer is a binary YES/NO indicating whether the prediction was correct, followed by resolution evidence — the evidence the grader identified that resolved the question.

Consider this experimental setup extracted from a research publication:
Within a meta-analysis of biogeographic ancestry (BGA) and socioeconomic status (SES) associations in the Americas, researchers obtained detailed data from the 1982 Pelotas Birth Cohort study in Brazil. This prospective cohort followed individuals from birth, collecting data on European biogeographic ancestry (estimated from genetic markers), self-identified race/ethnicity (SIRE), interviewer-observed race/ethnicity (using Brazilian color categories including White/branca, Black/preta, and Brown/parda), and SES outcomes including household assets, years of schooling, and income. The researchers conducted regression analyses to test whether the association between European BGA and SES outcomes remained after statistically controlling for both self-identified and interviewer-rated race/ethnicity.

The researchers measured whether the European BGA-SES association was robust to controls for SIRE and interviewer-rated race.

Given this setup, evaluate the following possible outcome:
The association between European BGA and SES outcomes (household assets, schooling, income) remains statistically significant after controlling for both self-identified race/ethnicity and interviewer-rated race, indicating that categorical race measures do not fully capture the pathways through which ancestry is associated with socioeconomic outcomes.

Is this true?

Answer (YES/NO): YES